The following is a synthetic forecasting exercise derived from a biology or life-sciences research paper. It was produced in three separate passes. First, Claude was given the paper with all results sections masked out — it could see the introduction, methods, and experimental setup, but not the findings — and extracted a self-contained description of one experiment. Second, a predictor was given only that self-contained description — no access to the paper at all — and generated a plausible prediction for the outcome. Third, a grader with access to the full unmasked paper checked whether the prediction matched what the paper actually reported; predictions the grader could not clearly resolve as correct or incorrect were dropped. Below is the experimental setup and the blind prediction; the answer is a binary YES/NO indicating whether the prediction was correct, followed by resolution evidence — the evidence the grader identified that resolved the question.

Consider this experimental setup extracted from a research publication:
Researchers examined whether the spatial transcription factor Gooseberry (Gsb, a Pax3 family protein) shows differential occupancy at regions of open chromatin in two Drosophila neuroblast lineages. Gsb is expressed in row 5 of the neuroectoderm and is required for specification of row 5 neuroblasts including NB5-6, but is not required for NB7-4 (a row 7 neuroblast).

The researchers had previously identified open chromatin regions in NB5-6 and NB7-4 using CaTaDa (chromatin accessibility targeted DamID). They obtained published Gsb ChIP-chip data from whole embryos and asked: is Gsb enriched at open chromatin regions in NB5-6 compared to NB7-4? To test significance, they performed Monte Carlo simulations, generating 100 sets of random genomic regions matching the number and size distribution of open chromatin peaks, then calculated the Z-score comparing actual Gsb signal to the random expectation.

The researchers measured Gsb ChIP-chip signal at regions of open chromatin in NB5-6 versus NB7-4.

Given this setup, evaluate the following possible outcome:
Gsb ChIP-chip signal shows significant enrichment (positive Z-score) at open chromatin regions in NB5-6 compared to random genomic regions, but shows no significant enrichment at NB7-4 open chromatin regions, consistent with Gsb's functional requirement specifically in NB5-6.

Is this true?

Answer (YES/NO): YES